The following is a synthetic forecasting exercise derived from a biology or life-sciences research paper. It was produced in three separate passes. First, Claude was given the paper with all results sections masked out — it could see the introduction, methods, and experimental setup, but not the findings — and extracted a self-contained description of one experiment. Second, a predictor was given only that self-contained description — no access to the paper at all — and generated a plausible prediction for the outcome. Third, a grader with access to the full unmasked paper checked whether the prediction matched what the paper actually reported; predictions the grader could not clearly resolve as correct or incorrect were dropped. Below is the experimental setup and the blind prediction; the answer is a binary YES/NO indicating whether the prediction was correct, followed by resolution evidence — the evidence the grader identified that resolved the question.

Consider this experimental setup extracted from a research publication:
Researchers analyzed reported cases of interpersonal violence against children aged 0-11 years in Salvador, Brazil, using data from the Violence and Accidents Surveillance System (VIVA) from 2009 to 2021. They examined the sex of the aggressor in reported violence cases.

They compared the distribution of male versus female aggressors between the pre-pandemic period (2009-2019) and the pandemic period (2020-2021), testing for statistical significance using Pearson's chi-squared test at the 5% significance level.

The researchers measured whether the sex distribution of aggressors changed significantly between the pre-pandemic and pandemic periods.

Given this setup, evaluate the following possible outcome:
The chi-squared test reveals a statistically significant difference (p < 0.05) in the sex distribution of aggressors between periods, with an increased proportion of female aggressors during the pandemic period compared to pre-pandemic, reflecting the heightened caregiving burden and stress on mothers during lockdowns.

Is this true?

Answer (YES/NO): NO